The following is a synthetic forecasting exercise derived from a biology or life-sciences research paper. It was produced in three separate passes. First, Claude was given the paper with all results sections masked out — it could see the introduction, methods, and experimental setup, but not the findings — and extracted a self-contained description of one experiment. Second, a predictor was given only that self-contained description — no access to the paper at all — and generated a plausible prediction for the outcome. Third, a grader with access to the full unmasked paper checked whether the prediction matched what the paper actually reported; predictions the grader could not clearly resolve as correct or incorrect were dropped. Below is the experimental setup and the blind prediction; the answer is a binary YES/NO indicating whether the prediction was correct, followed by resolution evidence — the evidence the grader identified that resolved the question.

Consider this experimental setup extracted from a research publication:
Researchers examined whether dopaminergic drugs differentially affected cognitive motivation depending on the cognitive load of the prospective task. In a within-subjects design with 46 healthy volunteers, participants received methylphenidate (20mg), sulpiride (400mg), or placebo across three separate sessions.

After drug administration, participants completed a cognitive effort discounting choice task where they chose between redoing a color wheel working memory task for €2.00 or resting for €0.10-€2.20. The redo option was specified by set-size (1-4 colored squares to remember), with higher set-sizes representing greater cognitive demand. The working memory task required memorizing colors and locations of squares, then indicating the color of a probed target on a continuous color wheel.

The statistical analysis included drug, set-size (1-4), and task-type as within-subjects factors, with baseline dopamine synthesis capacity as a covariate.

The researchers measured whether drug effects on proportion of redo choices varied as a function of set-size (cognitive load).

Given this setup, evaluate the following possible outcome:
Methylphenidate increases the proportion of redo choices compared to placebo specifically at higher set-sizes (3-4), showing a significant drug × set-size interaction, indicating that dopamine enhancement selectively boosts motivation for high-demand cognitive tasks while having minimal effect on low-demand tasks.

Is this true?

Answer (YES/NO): NO